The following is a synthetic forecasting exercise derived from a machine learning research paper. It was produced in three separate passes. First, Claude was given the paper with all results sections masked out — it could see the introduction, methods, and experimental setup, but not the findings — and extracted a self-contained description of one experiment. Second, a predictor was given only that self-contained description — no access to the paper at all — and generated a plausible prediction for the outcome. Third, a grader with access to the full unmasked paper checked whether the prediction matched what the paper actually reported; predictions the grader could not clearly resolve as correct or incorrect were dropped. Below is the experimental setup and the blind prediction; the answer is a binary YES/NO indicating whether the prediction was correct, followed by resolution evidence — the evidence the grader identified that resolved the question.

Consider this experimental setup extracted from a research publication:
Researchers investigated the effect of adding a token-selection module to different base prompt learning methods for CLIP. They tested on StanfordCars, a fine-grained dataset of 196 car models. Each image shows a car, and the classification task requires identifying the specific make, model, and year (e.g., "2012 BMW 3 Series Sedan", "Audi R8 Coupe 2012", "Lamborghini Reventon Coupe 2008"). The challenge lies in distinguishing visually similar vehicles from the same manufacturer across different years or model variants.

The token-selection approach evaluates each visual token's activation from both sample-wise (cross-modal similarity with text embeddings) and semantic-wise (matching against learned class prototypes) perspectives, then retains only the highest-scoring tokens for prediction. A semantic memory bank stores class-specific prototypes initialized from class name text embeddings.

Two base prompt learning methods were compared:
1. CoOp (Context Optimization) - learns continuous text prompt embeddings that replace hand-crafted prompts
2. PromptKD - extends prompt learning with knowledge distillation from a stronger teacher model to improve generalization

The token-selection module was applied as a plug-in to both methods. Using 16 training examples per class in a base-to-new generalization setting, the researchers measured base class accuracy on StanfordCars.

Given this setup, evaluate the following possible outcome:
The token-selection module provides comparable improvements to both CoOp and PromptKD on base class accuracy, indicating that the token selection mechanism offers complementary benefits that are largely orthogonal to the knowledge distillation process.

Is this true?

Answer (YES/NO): NO